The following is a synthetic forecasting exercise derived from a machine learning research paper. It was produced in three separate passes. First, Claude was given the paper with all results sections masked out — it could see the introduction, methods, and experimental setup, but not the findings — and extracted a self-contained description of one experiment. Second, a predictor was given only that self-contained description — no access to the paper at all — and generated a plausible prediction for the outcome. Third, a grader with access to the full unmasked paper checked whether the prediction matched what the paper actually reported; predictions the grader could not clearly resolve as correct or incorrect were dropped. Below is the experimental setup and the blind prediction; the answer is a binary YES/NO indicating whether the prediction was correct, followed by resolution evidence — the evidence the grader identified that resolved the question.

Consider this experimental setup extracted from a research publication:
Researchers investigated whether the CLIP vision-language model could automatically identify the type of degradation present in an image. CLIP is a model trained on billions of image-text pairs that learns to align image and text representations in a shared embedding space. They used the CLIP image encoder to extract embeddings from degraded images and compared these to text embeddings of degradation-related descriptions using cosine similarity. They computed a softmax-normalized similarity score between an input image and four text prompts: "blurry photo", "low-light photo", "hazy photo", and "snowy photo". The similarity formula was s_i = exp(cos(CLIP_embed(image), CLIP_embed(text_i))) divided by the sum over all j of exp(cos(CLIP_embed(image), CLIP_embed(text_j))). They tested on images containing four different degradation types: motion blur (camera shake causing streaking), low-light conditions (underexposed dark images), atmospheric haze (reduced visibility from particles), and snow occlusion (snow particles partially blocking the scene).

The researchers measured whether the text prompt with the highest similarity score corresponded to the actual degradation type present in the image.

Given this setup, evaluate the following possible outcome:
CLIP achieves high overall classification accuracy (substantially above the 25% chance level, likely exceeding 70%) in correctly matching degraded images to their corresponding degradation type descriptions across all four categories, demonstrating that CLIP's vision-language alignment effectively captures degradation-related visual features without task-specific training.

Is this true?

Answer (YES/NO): YES